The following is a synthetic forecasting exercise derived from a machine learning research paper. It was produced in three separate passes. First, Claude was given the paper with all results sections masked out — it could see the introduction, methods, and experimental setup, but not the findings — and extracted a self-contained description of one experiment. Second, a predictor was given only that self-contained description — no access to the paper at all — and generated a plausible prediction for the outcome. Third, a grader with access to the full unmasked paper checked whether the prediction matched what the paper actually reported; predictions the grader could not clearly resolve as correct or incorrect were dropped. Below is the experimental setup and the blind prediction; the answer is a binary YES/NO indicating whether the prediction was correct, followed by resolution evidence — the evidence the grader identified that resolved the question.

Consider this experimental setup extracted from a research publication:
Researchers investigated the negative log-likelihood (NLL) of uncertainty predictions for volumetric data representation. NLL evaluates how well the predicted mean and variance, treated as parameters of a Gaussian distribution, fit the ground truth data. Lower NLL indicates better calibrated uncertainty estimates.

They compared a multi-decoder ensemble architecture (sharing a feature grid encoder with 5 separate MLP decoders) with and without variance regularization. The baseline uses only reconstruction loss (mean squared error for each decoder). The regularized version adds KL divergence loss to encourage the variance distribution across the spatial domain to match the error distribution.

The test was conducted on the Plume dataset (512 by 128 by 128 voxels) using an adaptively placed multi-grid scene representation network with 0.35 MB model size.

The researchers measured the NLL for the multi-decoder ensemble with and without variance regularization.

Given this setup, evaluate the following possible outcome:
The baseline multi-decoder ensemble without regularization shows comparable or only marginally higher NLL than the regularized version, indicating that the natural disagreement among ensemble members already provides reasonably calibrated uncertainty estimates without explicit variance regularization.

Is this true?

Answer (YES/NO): NO